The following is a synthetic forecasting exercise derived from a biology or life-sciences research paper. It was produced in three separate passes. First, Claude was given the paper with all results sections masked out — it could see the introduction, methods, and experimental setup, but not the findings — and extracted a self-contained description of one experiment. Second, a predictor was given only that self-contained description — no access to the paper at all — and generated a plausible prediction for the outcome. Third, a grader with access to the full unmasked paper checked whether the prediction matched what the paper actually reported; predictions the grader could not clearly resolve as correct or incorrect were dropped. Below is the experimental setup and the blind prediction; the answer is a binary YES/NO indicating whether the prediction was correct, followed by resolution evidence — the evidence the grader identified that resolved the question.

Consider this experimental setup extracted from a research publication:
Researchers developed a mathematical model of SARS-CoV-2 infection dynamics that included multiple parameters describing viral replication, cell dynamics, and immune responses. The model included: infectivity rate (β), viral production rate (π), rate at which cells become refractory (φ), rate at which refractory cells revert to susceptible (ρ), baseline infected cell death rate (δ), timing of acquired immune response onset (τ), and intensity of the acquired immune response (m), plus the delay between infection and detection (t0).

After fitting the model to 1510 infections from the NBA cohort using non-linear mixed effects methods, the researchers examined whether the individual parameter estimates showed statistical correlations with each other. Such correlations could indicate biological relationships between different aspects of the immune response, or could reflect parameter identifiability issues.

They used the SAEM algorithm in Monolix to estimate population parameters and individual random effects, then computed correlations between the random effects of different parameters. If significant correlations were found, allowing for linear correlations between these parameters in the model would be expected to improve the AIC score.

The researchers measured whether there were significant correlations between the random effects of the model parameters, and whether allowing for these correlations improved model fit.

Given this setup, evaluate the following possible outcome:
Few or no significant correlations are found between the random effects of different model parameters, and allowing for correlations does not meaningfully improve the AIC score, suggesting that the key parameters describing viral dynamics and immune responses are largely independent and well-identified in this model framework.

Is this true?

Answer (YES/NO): NO